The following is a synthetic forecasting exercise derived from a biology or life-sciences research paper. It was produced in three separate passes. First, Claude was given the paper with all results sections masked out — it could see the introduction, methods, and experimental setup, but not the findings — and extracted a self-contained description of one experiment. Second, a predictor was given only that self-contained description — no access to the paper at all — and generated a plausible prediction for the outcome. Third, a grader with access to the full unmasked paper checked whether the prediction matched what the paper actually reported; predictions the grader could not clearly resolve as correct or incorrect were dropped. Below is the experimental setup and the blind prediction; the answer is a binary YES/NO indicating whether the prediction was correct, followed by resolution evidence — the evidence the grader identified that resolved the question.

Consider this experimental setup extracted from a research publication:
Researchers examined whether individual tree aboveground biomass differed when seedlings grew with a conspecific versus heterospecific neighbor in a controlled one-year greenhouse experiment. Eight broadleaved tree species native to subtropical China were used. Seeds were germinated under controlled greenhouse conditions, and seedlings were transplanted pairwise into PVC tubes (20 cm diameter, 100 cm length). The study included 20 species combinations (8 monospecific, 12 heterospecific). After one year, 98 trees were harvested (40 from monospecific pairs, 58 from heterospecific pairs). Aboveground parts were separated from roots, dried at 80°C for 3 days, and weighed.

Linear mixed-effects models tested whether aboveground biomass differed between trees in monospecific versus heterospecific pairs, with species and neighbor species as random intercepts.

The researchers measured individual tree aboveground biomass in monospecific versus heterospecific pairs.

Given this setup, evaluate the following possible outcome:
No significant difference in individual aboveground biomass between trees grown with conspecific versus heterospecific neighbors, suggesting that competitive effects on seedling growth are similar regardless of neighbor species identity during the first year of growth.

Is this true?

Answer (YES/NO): NO